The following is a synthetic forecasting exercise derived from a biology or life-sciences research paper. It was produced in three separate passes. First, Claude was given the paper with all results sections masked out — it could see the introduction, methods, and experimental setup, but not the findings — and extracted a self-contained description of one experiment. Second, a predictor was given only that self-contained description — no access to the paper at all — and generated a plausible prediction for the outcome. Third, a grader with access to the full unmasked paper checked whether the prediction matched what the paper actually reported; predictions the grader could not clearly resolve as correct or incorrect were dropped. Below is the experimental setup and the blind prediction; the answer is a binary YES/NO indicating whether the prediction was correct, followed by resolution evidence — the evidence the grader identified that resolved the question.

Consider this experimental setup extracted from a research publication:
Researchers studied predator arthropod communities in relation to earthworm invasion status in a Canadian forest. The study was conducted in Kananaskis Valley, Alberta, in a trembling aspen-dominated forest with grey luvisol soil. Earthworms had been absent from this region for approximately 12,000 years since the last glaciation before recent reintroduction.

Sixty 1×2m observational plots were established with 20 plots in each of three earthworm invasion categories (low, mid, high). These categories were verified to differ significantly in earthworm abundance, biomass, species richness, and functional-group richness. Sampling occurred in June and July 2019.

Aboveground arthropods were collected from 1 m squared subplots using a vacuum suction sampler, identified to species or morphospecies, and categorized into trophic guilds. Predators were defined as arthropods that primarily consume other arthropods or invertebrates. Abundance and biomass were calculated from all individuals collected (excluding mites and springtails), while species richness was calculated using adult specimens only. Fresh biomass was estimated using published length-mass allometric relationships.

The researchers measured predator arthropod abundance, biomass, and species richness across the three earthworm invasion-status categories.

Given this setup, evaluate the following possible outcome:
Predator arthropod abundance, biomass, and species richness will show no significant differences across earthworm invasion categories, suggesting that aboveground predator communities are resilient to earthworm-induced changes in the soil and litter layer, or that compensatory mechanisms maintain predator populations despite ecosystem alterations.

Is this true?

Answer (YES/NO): NO